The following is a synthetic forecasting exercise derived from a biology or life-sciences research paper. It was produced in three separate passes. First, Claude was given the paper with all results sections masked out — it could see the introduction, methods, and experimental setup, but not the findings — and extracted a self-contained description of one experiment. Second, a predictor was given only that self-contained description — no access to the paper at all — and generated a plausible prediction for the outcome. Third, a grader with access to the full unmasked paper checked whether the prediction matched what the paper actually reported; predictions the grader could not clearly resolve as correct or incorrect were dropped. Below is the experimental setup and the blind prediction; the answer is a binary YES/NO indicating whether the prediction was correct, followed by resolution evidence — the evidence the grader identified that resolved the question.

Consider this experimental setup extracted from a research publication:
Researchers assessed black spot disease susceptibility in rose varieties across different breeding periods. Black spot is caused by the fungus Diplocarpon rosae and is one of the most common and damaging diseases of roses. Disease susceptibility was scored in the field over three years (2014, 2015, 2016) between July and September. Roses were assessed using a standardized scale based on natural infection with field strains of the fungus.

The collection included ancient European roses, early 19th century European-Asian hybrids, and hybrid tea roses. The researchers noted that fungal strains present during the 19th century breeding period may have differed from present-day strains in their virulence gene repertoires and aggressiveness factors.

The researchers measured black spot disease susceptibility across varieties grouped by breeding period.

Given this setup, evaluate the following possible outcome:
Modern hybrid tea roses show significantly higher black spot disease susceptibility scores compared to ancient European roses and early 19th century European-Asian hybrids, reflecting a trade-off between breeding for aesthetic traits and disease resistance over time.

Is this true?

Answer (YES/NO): NO